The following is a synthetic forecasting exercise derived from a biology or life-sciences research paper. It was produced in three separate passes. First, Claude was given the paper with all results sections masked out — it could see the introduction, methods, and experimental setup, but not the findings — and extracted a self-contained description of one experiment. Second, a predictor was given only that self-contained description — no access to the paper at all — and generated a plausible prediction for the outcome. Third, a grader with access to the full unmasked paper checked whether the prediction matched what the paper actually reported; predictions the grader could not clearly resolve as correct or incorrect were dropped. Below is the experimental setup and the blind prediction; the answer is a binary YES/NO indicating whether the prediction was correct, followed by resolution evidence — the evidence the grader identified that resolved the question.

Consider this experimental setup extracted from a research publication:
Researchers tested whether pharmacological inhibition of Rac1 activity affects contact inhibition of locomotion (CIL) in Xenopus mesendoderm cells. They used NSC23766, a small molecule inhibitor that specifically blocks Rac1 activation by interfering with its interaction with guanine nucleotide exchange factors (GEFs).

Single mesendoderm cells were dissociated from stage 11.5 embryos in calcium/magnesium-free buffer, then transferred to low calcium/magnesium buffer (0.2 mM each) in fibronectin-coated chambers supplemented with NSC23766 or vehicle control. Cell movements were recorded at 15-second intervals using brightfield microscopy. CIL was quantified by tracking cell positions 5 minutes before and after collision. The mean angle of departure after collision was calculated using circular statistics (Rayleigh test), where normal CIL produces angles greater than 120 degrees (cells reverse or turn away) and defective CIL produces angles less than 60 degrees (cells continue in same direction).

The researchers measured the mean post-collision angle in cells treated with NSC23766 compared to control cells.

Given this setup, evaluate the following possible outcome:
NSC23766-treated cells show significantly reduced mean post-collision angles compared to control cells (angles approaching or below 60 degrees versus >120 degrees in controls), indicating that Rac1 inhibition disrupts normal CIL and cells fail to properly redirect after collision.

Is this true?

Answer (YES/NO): YES